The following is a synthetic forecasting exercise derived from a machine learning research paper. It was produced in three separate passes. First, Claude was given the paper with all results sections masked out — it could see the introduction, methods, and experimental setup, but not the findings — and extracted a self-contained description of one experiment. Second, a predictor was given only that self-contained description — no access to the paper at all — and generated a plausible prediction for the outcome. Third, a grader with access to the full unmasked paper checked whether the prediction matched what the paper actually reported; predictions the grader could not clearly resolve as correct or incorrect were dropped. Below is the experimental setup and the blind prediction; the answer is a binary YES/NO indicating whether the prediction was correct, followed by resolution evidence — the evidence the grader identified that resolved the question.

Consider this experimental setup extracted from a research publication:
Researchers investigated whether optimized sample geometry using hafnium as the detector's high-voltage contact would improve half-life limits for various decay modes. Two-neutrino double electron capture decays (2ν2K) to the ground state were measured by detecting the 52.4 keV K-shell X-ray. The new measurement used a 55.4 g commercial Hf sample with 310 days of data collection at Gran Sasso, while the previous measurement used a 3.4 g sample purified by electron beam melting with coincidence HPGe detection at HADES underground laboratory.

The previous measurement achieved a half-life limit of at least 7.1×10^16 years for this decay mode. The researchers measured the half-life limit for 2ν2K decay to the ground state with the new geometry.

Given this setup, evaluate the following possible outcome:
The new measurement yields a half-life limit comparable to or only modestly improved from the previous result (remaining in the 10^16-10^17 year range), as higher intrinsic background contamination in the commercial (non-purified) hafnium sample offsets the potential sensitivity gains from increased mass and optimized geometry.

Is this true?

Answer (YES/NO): NO